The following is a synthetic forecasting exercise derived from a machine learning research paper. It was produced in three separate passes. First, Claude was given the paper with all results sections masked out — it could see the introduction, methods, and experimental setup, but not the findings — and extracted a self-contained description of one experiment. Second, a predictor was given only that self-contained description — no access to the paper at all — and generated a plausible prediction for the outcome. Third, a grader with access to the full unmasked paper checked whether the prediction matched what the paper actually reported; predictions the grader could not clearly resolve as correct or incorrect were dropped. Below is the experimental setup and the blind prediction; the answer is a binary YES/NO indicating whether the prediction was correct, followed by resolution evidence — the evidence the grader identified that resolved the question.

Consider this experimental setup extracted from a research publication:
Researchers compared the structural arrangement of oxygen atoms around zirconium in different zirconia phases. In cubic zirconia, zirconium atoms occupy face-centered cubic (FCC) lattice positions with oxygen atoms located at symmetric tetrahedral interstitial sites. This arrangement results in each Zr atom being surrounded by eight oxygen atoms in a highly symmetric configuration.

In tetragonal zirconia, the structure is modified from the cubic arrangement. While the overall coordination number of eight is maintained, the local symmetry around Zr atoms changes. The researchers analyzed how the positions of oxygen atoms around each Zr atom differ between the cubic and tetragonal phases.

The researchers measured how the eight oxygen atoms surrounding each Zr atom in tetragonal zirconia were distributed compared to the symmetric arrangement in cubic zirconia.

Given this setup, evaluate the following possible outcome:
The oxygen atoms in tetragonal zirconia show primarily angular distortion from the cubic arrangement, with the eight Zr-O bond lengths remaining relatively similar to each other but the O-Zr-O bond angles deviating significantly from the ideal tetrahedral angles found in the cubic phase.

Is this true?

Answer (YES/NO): NO